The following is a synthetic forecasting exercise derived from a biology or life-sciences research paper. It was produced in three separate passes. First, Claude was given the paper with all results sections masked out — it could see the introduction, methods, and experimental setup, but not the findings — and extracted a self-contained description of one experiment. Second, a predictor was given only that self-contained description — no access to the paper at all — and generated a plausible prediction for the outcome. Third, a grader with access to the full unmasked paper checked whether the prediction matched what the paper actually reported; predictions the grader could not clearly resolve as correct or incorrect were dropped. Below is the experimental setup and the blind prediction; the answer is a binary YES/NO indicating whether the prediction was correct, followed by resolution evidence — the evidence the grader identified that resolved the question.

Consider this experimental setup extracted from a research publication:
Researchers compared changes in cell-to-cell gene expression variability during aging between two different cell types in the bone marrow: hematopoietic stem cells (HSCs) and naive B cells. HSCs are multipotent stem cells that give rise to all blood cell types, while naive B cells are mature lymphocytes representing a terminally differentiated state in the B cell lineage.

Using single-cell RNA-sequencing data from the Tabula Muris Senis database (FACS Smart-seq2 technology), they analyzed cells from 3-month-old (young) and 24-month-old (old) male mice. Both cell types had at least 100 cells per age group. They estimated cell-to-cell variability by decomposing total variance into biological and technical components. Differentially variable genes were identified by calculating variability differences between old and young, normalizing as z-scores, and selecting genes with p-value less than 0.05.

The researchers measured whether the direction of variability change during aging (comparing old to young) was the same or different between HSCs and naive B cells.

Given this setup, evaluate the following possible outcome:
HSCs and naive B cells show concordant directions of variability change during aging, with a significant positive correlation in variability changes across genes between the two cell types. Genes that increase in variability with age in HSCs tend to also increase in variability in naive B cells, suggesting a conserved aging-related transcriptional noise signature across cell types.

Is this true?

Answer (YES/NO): NO